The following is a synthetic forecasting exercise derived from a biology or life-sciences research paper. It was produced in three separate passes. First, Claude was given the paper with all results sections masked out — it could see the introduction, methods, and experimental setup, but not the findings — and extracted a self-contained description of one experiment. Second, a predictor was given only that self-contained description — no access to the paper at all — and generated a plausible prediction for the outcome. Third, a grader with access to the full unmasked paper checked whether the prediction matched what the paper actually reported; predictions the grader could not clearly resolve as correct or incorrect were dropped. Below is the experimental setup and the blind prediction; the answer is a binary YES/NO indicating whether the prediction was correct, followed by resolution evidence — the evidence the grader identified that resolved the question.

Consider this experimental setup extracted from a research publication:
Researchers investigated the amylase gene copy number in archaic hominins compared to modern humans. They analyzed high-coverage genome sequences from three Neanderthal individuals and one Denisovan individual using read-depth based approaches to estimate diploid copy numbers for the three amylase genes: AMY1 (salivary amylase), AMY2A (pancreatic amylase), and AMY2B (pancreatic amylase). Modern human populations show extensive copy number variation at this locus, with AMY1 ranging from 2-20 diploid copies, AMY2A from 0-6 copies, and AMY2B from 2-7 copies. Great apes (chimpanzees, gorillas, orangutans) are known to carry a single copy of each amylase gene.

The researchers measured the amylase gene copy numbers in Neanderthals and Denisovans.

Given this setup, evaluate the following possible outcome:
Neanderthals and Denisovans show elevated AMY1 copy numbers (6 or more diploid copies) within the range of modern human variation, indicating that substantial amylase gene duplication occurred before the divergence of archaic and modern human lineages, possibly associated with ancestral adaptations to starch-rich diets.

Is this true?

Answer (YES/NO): NO